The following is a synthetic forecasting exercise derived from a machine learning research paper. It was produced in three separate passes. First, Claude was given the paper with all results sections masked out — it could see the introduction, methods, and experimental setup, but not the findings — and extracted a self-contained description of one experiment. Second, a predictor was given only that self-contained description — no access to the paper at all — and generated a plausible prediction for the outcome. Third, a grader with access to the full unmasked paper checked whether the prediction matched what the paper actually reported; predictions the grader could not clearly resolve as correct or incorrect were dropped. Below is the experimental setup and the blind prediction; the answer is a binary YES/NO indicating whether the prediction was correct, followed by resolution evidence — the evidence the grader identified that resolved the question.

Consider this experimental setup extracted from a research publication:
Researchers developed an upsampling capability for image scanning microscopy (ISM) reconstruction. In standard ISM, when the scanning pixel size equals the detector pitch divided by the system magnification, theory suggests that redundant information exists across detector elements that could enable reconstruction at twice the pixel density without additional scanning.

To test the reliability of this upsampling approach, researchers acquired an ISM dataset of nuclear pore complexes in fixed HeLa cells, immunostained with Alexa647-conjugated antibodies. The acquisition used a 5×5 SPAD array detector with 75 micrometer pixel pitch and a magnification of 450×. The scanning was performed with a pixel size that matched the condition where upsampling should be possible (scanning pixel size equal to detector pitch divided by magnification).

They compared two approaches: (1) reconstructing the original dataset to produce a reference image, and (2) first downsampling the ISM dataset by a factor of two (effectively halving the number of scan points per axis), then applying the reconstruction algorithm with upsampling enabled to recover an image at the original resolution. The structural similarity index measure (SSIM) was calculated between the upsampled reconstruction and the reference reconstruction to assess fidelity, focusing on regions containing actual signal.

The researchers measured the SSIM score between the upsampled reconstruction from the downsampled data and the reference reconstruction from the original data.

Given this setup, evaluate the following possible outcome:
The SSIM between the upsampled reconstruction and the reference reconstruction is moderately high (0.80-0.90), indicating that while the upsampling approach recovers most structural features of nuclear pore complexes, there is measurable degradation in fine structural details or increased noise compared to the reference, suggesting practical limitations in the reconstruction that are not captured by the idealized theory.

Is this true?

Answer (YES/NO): YES